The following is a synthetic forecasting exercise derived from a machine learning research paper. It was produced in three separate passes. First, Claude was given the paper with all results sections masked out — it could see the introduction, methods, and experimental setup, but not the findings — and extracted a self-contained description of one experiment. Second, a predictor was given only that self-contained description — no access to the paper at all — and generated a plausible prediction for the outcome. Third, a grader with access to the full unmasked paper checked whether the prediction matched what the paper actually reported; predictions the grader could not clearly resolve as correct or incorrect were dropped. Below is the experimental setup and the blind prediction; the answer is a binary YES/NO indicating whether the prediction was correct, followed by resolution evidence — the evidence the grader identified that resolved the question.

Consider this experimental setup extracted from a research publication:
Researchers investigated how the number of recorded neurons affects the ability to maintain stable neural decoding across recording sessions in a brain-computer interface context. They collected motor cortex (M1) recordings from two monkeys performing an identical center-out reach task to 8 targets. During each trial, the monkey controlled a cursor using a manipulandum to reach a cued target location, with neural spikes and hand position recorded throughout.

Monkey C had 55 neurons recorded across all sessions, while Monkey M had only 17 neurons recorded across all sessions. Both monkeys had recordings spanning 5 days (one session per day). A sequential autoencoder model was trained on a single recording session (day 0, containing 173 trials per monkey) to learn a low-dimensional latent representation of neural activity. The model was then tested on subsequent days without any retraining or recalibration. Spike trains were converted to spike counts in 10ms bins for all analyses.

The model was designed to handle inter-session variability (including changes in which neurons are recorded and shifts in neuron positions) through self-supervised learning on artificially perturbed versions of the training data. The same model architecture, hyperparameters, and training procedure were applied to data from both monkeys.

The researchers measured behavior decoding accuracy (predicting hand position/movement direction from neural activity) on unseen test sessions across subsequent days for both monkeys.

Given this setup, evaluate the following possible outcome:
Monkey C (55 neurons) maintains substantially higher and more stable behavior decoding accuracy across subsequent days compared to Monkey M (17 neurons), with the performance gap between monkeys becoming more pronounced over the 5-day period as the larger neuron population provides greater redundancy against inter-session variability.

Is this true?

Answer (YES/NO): NO